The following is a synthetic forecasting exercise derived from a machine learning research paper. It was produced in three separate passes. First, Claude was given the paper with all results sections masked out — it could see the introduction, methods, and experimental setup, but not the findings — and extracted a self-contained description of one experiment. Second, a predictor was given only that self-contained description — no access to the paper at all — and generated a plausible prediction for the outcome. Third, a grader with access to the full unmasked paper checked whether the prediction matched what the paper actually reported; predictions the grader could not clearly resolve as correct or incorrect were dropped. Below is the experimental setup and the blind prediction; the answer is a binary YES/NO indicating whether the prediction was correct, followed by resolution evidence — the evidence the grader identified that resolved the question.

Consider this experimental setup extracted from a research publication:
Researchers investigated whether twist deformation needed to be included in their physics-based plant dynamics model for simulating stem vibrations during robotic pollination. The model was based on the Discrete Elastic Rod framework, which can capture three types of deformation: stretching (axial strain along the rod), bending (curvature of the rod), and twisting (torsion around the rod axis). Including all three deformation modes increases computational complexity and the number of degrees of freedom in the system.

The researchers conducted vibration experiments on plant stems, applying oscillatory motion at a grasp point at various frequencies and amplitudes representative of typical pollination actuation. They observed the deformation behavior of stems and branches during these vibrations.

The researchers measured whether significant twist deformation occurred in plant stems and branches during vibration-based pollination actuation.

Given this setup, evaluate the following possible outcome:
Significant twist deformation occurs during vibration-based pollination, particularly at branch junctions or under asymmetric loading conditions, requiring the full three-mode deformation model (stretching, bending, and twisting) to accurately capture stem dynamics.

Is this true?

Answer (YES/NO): NO